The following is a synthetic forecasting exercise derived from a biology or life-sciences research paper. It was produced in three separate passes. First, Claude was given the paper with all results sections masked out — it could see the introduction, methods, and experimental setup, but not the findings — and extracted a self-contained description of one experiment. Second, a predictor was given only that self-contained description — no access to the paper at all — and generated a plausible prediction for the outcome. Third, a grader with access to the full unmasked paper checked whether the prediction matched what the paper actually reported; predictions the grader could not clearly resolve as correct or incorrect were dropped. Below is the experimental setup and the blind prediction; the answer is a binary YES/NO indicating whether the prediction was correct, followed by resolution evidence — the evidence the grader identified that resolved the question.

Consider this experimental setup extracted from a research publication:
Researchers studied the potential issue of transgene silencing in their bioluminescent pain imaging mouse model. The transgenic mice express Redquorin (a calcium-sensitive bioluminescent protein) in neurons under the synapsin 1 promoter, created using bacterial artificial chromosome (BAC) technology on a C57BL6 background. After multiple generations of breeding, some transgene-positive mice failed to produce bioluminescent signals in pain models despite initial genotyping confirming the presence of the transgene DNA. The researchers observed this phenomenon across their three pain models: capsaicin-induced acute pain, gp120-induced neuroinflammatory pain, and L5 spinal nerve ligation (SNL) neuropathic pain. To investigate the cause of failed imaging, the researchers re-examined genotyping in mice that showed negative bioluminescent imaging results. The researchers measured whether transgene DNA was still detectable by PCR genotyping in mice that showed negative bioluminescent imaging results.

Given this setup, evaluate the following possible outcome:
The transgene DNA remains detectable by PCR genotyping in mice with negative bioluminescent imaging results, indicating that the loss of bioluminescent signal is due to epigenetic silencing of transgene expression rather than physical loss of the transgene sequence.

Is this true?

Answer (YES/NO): YES